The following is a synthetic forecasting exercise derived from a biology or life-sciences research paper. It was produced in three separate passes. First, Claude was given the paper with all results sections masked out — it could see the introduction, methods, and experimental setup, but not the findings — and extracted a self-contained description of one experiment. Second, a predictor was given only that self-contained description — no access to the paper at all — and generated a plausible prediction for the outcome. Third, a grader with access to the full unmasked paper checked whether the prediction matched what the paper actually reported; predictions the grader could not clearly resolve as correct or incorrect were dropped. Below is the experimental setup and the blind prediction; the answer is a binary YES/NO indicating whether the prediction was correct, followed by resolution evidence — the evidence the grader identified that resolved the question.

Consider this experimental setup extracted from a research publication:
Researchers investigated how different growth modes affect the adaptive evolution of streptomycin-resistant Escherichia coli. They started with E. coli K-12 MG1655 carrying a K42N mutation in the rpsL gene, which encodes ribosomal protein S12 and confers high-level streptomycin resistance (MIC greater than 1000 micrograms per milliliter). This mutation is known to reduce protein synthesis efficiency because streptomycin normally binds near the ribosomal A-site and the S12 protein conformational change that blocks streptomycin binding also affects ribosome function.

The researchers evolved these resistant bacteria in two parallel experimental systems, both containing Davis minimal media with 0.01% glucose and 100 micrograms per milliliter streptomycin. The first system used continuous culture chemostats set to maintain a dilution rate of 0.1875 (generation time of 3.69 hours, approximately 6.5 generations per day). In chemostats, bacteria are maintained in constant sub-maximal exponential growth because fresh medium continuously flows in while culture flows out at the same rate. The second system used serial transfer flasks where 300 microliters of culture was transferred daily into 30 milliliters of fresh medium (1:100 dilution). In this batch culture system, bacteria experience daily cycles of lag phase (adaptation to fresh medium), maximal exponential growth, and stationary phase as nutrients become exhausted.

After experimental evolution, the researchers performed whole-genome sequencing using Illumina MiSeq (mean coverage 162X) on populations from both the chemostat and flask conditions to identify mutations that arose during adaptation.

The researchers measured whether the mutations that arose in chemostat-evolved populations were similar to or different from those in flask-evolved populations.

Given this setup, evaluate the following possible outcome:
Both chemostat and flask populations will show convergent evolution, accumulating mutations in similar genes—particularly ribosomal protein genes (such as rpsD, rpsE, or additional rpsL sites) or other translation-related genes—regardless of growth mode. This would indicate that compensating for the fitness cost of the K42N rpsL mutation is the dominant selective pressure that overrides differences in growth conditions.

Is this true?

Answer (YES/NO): NO